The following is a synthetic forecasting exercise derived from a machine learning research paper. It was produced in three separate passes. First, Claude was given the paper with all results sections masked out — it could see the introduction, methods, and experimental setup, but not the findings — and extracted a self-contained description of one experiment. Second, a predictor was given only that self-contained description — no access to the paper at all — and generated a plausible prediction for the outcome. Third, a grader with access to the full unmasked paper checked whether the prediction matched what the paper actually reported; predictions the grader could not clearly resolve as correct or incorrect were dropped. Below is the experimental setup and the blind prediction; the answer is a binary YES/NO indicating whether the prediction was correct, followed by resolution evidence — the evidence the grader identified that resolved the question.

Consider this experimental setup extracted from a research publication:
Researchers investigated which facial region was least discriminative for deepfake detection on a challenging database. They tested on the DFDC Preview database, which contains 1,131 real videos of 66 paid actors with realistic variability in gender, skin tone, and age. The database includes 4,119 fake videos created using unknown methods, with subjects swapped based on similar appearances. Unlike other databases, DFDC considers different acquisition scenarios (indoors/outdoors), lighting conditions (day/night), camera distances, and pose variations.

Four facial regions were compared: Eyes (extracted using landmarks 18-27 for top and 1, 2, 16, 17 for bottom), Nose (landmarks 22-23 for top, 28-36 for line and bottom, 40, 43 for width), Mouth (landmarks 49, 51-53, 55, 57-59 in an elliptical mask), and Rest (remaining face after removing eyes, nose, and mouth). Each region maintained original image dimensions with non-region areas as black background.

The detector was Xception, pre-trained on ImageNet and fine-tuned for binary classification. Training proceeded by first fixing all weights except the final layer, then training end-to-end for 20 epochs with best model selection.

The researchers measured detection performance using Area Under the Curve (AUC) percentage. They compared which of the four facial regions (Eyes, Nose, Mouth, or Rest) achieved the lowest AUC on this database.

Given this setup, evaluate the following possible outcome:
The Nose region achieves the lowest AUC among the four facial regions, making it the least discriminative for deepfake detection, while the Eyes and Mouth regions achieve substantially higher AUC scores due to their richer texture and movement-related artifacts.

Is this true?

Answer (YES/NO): NO